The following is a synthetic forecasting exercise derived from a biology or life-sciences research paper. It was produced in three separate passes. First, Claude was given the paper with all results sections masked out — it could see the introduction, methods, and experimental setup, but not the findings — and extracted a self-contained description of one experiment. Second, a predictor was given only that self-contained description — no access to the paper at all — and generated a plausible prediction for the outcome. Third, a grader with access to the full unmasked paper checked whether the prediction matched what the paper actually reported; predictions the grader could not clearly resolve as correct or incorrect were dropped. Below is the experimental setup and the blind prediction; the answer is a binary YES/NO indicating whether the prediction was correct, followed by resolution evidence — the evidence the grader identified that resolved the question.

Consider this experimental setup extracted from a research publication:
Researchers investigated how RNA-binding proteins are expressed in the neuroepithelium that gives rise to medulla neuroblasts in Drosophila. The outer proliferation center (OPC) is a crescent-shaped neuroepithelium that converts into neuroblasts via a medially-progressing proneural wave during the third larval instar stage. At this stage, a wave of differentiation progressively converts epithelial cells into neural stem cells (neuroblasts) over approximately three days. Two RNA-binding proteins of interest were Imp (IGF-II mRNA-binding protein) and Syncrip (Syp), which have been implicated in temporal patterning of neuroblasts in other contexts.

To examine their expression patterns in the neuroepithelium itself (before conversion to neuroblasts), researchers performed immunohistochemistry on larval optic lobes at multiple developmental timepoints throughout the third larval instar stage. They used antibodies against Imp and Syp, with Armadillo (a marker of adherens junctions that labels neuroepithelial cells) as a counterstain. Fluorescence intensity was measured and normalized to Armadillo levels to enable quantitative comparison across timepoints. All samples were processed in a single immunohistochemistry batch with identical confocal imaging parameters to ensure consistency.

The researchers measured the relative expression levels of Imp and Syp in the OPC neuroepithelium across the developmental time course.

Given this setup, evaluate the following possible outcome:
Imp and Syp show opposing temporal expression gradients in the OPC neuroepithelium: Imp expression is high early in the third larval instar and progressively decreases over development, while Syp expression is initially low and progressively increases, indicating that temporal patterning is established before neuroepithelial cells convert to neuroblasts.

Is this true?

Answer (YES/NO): YES